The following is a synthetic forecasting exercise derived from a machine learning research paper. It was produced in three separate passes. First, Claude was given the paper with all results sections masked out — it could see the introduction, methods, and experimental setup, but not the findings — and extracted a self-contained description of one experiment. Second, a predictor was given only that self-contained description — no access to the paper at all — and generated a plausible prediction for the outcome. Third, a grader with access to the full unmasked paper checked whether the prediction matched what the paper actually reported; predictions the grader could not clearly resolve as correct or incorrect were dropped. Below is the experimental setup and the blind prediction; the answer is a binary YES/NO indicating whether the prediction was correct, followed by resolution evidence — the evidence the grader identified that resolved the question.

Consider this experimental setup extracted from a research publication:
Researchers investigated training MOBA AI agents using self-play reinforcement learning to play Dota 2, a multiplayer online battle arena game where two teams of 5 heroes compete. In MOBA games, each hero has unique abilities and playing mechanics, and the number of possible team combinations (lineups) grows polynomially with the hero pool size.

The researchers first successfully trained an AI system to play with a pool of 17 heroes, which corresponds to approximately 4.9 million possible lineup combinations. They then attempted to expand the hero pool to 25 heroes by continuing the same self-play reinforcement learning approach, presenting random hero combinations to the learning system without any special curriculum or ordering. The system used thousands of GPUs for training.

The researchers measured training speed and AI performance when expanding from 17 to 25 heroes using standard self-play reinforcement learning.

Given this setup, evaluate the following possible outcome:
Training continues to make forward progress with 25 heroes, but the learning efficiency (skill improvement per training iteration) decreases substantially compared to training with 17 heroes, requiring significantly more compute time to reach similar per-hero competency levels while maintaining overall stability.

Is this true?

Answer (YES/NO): NO